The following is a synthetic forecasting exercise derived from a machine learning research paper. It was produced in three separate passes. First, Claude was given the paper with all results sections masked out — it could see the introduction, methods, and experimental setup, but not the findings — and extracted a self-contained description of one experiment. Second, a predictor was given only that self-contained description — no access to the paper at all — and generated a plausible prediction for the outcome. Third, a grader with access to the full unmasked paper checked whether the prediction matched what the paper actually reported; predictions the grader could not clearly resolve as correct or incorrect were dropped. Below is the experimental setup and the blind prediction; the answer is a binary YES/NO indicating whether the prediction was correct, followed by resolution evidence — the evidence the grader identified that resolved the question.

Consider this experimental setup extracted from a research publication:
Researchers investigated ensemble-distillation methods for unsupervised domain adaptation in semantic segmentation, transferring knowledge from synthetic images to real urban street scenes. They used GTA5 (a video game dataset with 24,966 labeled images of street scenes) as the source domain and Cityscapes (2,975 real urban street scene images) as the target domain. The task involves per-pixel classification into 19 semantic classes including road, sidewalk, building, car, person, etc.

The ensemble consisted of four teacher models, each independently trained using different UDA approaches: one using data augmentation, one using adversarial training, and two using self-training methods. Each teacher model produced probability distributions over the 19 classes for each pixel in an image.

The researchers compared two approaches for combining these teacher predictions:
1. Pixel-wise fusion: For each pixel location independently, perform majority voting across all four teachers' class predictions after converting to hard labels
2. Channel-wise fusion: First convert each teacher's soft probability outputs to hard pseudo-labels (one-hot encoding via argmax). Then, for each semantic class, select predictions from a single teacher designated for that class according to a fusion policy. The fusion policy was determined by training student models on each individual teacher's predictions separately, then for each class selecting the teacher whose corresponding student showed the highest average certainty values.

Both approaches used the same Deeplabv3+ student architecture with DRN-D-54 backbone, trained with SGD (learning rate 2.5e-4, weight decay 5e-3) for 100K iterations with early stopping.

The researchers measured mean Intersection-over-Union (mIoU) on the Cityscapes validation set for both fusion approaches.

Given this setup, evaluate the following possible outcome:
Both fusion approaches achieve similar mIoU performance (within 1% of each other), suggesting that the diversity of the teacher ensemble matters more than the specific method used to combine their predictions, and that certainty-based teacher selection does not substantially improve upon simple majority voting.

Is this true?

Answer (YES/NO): NO